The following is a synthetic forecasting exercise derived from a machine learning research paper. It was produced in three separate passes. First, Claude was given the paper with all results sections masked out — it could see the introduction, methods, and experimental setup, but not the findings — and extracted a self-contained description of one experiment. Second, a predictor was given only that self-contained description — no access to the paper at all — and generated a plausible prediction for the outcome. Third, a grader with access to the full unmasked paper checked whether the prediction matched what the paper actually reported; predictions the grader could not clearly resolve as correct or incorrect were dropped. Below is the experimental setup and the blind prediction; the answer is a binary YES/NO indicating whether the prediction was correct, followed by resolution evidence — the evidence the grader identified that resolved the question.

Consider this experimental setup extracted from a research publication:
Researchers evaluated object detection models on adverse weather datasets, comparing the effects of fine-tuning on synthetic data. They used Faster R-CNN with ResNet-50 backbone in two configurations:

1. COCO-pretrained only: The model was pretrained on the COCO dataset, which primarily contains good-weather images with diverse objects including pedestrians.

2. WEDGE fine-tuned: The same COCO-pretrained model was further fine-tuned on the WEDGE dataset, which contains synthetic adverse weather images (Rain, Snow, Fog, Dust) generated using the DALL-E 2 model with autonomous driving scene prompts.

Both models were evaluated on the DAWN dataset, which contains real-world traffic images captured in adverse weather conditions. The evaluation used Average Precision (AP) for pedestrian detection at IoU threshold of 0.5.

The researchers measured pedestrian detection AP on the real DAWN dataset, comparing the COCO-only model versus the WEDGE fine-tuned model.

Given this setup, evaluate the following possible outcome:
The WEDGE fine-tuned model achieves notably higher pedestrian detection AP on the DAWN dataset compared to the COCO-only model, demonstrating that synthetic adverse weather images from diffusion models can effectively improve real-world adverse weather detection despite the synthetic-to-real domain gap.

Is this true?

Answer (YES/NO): NO